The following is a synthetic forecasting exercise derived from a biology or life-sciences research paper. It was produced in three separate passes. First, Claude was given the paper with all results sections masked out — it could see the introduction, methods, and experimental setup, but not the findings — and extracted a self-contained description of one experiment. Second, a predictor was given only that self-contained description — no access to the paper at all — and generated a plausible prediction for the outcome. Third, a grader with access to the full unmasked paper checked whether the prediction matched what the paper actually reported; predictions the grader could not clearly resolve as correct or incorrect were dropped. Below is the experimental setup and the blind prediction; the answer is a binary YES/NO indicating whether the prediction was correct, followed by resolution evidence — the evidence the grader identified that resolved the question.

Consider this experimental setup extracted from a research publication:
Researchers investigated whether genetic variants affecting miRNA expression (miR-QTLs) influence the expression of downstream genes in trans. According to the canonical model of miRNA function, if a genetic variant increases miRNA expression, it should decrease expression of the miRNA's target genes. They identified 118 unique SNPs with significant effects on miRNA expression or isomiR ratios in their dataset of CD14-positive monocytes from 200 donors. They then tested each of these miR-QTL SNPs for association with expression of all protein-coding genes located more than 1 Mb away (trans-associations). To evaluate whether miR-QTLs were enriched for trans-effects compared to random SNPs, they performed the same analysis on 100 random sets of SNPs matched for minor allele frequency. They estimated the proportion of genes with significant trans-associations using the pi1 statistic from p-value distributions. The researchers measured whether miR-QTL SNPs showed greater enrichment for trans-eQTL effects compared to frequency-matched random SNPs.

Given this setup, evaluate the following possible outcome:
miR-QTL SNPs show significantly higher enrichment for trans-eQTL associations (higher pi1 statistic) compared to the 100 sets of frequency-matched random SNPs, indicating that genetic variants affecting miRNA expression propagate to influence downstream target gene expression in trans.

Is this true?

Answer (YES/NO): NO